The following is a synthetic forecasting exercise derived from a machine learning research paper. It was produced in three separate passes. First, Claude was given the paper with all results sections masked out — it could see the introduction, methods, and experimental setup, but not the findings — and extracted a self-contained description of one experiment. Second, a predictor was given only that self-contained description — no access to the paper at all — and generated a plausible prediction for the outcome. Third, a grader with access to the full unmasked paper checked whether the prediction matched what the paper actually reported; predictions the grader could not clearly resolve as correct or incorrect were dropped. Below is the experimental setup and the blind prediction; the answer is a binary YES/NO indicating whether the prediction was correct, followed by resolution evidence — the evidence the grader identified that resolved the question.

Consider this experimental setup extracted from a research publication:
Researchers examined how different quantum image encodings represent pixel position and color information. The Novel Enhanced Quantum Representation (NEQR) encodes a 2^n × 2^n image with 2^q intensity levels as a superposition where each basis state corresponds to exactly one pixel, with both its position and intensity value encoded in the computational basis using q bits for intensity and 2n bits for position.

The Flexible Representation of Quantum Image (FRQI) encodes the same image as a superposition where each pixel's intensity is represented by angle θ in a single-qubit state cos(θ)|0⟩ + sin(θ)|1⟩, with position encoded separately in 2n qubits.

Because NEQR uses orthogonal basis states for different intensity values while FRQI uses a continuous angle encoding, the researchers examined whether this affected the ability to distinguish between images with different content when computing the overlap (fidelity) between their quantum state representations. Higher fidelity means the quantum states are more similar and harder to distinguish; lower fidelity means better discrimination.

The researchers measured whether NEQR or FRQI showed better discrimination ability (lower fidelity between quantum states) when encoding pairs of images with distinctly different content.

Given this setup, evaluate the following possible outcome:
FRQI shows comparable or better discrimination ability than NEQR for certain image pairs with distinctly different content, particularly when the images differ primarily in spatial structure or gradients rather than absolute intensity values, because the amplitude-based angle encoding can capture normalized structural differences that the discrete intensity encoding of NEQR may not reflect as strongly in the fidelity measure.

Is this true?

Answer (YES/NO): NO